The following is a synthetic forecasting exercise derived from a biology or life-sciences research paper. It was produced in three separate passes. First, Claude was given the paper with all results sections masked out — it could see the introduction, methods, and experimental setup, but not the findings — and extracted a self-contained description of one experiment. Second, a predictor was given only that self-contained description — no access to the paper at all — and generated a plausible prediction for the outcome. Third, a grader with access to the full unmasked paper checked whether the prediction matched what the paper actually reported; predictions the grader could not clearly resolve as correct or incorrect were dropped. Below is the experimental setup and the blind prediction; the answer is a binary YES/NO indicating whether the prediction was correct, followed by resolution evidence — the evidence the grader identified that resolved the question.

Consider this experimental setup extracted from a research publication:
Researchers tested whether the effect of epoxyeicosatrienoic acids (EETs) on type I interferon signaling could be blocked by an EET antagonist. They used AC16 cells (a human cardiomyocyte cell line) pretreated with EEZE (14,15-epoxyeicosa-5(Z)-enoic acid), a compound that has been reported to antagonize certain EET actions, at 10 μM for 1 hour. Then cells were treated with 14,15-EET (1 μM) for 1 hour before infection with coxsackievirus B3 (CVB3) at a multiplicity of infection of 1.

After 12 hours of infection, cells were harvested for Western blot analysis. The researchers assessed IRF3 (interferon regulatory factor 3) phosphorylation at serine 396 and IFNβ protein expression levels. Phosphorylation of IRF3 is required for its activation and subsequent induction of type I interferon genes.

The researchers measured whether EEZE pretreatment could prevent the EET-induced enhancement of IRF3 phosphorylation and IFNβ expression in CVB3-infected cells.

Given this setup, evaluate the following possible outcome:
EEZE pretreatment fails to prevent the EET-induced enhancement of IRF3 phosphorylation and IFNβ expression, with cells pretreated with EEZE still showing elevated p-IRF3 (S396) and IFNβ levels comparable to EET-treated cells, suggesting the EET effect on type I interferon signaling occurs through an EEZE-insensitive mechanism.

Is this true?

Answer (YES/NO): NO